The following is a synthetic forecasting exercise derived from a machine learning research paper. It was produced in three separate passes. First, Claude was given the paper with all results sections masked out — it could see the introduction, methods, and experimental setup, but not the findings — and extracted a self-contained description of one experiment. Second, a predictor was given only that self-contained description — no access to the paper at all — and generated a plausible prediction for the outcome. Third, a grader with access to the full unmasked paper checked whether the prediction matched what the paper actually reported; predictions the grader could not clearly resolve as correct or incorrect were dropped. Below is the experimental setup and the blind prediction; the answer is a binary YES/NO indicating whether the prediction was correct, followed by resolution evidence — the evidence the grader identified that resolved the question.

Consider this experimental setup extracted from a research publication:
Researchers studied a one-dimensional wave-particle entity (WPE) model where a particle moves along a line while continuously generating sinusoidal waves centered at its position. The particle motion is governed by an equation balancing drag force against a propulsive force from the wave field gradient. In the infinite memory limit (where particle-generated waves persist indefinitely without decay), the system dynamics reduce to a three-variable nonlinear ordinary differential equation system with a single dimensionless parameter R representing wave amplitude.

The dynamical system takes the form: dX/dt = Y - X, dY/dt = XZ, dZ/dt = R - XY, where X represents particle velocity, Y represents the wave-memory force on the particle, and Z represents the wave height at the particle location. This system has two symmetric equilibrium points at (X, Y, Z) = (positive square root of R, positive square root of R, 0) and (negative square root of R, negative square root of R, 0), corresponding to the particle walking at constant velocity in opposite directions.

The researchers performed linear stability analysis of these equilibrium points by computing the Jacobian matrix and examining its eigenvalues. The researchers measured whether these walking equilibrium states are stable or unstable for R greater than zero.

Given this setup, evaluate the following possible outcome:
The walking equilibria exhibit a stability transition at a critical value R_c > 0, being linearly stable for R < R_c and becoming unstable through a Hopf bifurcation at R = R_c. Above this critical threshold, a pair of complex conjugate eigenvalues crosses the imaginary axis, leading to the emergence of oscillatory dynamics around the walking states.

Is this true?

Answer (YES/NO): NO